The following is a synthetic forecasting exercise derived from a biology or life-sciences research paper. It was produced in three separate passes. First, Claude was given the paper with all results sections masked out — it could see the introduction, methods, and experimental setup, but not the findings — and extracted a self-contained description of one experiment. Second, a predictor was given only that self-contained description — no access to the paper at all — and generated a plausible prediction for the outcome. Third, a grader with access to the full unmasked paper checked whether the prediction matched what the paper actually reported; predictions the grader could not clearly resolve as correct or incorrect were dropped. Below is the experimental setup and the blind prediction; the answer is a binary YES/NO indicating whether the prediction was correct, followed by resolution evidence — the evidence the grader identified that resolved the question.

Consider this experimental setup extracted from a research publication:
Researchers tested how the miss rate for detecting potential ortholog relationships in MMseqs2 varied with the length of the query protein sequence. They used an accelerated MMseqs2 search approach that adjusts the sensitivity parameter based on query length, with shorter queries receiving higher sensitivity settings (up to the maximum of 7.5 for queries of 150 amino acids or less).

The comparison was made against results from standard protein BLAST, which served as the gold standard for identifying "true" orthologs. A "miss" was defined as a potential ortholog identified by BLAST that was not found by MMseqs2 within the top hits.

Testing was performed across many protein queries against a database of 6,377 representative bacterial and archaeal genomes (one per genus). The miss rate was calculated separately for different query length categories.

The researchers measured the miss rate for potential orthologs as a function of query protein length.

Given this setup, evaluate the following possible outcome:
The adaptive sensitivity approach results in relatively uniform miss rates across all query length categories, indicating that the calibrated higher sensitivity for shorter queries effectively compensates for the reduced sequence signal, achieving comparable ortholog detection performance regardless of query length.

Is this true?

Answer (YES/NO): NO